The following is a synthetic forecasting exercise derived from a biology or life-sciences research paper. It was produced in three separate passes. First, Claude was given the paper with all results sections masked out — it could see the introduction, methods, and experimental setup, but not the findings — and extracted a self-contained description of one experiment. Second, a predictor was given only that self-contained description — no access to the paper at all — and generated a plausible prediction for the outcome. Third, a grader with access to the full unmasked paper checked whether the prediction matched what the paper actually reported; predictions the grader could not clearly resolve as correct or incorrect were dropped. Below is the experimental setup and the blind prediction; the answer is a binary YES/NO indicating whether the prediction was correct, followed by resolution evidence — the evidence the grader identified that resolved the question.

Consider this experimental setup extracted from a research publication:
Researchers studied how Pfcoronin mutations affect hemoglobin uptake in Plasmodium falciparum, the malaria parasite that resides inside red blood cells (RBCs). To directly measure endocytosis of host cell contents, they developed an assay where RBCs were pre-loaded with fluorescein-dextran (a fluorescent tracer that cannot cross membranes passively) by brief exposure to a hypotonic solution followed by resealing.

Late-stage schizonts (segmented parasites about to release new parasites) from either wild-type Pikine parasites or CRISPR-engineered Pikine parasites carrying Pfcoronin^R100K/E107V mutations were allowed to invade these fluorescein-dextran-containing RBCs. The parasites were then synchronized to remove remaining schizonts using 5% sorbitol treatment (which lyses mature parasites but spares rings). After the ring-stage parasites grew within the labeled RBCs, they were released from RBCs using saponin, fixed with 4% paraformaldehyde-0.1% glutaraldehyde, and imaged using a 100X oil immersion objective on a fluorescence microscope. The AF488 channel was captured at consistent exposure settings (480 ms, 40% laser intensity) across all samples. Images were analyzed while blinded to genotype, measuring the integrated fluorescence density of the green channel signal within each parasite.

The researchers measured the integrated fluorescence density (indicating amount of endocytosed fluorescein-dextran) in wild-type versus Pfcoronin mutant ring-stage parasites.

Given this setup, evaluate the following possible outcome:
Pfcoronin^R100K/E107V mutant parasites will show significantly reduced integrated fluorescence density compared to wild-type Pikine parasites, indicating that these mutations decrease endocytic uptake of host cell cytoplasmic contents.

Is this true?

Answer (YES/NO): YES